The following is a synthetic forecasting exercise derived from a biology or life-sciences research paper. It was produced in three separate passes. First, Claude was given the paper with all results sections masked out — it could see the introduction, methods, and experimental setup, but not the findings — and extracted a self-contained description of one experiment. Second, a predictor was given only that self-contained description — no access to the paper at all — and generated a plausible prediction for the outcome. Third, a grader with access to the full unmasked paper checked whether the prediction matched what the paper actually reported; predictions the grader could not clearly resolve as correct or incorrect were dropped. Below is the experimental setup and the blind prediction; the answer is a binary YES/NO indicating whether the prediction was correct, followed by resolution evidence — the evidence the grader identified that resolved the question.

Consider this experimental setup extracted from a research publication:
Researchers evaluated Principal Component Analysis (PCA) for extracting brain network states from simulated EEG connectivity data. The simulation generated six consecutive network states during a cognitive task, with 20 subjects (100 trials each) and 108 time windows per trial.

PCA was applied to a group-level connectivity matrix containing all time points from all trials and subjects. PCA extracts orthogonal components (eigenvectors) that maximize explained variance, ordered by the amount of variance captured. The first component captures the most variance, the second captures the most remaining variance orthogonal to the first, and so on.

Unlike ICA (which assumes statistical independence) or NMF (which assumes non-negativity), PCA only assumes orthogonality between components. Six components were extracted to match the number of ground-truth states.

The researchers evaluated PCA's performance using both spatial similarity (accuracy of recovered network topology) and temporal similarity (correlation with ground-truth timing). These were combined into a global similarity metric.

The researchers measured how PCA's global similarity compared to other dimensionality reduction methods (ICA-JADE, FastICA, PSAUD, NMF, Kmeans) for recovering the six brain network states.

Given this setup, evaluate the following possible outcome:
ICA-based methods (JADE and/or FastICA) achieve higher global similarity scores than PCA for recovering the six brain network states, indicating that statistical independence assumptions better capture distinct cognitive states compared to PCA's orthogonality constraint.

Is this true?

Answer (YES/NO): YES